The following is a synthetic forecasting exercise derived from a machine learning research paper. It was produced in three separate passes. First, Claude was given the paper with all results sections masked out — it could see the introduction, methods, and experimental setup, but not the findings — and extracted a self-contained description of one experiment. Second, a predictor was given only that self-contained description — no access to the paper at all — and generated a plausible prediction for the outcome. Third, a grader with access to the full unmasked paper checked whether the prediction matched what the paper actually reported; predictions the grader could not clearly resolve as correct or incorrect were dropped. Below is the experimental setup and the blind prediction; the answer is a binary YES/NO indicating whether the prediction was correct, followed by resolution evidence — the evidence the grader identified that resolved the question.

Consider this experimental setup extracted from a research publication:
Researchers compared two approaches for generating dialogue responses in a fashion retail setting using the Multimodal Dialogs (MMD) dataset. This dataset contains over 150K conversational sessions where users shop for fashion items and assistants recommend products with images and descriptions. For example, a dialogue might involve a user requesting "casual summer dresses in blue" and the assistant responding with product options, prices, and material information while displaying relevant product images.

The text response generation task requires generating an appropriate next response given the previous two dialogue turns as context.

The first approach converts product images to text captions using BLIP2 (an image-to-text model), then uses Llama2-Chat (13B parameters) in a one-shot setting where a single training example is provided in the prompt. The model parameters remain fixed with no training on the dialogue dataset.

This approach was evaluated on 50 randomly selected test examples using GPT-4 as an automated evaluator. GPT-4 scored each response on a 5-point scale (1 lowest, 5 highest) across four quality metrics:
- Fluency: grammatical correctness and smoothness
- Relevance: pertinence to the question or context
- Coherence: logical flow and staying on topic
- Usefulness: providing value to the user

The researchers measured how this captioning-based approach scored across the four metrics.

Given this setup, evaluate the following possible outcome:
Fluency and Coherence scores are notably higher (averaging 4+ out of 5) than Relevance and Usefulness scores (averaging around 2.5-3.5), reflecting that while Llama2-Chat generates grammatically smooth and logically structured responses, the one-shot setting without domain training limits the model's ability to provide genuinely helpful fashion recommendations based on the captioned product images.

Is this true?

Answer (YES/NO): NO